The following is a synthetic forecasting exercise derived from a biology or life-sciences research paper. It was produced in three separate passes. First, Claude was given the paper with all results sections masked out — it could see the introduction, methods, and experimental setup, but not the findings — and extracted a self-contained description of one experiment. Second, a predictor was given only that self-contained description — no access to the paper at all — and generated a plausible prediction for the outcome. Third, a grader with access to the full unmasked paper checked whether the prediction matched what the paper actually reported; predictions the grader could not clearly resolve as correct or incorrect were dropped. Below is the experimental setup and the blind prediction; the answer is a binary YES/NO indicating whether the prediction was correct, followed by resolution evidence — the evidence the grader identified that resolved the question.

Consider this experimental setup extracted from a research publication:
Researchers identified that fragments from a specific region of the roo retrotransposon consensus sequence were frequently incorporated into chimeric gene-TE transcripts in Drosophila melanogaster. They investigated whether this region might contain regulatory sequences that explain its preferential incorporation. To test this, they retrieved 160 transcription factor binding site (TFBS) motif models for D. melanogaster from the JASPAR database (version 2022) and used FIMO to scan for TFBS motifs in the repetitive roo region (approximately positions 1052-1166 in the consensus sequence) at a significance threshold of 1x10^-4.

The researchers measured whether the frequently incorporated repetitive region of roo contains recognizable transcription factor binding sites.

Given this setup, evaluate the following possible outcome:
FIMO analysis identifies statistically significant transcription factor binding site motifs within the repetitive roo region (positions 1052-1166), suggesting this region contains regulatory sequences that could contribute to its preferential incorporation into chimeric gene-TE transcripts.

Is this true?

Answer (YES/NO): YES